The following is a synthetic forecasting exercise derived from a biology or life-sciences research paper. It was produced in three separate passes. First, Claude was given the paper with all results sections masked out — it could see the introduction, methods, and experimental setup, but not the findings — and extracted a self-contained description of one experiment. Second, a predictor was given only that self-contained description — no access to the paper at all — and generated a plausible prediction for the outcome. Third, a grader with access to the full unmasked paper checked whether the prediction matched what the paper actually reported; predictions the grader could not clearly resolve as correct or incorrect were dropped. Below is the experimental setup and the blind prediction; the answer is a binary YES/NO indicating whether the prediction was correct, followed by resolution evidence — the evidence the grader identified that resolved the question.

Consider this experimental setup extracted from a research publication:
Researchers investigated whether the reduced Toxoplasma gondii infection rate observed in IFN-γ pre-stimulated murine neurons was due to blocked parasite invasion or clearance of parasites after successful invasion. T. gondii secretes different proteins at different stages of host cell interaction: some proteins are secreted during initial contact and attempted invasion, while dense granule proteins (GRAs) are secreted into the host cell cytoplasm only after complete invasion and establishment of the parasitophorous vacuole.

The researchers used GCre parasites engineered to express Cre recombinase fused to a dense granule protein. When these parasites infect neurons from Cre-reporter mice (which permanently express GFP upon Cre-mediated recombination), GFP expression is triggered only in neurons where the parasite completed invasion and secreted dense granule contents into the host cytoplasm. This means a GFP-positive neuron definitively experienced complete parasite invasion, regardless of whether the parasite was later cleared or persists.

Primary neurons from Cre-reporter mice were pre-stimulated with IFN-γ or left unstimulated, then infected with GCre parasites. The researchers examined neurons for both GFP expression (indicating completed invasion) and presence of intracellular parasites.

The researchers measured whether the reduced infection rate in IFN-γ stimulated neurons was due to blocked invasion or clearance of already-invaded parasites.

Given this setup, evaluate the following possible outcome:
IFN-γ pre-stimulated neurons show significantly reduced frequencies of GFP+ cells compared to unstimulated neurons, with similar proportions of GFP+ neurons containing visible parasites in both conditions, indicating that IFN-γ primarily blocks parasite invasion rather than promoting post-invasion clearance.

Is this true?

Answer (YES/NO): NO